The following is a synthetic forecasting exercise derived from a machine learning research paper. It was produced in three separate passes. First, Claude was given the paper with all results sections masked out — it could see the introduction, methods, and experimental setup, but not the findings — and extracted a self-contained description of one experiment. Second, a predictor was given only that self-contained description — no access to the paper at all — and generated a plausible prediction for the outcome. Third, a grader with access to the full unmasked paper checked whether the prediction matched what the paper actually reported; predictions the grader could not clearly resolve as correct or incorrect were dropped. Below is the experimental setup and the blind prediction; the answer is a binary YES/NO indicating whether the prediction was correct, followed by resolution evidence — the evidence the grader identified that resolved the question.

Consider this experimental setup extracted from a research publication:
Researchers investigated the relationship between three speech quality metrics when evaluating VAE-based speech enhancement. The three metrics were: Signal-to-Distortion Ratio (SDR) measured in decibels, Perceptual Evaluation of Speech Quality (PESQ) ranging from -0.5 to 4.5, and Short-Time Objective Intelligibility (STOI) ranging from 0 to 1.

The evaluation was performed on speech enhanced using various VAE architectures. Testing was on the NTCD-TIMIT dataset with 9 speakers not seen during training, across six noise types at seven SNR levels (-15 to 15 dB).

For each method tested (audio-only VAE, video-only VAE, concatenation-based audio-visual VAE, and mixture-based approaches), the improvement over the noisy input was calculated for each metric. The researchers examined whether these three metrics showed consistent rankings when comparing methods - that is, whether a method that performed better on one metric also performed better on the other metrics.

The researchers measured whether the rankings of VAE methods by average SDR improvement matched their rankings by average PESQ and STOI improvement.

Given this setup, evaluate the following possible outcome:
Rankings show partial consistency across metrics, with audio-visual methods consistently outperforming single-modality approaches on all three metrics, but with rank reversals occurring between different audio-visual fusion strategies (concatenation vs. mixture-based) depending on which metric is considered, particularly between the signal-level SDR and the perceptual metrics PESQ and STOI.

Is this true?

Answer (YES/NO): NO